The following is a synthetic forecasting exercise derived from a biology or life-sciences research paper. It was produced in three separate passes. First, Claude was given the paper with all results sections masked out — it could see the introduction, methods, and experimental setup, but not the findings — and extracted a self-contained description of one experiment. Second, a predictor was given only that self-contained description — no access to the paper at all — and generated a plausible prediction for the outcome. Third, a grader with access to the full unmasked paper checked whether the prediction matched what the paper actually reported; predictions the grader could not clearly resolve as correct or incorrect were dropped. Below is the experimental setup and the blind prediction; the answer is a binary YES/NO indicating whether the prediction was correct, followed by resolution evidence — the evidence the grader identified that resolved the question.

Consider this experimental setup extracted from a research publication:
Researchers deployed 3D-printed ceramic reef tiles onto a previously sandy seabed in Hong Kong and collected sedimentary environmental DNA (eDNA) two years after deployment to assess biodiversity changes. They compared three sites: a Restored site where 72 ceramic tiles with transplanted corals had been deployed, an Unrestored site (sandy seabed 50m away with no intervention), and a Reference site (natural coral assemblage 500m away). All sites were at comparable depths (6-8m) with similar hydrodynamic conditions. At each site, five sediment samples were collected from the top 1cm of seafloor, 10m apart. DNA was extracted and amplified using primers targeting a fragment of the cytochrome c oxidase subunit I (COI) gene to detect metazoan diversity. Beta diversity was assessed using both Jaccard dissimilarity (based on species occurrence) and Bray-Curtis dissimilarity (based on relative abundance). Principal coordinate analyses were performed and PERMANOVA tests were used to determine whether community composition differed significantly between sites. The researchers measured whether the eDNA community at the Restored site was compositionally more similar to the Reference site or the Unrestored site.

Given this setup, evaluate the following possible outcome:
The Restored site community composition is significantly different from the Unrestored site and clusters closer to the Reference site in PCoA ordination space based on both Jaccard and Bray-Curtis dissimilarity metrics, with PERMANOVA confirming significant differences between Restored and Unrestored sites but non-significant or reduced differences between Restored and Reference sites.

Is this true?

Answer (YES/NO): NO